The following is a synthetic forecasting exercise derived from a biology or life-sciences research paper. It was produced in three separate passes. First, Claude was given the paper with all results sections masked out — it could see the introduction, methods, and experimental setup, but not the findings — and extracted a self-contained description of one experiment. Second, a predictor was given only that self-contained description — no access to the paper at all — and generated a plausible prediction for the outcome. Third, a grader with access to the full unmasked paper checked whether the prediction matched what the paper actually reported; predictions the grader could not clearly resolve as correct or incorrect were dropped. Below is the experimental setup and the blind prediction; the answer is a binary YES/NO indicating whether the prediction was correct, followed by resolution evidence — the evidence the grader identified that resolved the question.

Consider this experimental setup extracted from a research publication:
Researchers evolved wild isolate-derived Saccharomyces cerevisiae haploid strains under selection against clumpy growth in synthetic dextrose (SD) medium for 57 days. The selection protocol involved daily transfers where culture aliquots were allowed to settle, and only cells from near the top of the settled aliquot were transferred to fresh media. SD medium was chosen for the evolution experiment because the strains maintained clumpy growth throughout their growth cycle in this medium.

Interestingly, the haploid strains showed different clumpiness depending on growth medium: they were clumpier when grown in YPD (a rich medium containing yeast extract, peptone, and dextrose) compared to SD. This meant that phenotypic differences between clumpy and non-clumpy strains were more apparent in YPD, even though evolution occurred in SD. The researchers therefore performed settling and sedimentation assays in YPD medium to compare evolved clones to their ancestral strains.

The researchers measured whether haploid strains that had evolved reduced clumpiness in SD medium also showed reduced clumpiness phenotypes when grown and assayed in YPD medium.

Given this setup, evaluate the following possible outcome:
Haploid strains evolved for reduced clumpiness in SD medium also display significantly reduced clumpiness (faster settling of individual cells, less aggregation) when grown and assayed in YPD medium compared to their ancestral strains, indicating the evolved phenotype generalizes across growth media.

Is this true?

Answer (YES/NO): YES